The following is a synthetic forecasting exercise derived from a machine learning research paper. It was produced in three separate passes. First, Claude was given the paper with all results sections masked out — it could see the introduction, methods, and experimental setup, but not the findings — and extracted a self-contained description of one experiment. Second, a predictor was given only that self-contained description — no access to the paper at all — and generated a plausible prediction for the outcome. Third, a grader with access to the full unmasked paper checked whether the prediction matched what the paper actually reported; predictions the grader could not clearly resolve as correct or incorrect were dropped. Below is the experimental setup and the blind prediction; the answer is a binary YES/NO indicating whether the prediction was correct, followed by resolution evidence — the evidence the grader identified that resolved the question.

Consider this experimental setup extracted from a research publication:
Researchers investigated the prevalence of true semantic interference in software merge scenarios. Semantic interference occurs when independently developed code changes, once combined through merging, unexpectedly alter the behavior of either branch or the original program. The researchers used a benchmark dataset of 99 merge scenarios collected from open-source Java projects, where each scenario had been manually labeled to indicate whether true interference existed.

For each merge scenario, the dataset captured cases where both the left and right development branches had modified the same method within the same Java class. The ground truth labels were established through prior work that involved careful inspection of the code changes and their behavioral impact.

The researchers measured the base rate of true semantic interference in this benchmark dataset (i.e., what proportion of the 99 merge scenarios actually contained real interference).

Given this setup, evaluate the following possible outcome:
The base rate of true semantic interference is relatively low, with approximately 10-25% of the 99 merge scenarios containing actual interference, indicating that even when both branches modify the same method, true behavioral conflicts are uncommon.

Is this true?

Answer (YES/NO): NO